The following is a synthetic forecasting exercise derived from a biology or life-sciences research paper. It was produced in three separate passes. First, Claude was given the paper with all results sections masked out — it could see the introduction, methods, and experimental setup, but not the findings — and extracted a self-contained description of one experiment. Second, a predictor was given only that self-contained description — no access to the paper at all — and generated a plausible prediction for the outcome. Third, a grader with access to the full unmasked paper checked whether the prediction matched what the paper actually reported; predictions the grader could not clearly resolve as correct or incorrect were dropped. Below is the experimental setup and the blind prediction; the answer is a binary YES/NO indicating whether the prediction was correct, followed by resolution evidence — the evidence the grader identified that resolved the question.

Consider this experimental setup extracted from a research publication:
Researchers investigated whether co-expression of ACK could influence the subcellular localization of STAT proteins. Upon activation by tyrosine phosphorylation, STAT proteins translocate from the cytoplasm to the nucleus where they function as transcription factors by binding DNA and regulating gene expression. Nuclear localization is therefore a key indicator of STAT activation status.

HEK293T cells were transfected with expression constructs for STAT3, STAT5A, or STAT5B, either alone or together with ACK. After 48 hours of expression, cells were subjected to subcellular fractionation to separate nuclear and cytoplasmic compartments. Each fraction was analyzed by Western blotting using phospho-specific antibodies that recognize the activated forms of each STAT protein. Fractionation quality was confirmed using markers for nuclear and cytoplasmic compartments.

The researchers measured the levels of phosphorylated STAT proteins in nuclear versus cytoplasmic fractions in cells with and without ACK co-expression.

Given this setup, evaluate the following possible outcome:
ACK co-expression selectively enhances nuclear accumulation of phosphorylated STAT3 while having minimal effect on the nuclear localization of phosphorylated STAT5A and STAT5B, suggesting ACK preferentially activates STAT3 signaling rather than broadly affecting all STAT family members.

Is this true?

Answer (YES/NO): NO